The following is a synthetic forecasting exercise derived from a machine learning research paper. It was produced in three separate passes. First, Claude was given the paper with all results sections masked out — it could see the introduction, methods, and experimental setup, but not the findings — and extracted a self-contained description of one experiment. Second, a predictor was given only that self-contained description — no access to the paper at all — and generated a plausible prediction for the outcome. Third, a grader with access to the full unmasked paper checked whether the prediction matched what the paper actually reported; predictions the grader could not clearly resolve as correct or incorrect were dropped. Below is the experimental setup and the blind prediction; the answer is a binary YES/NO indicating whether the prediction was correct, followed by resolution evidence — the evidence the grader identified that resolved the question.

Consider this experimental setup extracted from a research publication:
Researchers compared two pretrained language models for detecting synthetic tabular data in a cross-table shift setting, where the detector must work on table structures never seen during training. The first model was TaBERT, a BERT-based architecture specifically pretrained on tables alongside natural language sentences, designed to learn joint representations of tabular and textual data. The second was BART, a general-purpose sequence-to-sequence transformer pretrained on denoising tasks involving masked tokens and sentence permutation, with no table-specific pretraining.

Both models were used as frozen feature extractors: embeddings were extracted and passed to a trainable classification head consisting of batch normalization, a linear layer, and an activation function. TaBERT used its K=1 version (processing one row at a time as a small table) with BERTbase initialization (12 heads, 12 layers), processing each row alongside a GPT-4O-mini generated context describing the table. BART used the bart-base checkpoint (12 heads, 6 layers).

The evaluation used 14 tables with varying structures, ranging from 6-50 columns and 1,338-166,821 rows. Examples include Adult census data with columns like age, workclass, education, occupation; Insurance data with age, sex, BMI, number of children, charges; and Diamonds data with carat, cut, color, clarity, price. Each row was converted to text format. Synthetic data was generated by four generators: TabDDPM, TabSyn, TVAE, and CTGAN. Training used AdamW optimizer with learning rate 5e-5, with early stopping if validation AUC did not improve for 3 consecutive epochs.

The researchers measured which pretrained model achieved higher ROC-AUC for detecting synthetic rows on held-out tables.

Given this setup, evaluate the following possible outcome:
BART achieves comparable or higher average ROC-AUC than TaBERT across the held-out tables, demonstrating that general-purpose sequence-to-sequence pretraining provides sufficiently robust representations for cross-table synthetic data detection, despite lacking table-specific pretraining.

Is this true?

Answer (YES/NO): NO